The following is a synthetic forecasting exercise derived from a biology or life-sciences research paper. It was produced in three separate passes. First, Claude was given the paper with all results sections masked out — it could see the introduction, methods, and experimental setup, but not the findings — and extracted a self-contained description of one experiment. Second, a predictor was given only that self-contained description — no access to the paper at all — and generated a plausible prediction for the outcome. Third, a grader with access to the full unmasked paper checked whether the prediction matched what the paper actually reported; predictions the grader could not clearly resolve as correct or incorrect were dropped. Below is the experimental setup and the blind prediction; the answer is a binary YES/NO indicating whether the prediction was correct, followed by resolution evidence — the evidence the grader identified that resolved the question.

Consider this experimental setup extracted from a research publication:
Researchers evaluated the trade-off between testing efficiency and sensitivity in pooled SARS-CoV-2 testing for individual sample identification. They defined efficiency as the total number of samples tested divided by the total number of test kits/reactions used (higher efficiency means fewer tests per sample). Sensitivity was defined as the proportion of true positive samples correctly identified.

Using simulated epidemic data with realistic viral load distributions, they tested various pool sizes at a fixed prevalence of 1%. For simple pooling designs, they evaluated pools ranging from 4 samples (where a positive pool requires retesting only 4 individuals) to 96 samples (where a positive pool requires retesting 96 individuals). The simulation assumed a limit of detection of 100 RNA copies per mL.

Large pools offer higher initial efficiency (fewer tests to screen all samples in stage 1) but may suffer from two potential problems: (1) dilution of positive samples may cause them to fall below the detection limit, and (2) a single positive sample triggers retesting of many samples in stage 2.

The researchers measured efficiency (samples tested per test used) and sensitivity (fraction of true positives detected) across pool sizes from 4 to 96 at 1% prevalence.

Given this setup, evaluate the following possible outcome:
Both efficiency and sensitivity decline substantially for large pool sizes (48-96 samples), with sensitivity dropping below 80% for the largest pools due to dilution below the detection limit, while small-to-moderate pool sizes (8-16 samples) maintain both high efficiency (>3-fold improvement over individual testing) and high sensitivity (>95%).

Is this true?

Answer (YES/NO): NO